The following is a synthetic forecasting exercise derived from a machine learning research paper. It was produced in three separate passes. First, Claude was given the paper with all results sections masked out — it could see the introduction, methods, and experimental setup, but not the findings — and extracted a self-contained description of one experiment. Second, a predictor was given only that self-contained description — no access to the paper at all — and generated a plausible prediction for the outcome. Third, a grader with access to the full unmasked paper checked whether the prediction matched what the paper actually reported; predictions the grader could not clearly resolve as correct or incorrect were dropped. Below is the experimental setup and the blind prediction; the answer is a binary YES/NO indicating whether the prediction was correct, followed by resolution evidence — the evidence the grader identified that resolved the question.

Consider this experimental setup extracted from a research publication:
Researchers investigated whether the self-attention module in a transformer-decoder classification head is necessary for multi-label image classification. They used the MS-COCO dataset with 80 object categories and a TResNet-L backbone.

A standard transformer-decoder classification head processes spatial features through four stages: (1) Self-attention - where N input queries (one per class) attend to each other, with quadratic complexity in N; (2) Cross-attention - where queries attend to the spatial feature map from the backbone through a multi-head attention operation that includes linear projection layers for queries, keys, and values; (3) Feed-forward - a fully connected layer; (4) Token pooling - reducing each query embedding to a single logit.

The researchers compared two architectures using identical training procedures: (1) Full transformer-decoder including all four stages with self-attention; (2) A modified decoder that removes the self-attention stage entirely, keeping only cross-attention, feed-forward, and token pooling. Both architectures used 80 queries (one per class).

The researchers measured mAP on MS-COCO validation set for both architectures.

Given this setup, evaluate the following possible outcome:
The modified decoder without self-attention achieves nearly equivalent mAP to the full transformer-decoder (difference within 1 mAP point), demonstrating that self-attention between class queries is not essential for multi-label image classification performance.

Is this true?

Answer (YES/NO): YES